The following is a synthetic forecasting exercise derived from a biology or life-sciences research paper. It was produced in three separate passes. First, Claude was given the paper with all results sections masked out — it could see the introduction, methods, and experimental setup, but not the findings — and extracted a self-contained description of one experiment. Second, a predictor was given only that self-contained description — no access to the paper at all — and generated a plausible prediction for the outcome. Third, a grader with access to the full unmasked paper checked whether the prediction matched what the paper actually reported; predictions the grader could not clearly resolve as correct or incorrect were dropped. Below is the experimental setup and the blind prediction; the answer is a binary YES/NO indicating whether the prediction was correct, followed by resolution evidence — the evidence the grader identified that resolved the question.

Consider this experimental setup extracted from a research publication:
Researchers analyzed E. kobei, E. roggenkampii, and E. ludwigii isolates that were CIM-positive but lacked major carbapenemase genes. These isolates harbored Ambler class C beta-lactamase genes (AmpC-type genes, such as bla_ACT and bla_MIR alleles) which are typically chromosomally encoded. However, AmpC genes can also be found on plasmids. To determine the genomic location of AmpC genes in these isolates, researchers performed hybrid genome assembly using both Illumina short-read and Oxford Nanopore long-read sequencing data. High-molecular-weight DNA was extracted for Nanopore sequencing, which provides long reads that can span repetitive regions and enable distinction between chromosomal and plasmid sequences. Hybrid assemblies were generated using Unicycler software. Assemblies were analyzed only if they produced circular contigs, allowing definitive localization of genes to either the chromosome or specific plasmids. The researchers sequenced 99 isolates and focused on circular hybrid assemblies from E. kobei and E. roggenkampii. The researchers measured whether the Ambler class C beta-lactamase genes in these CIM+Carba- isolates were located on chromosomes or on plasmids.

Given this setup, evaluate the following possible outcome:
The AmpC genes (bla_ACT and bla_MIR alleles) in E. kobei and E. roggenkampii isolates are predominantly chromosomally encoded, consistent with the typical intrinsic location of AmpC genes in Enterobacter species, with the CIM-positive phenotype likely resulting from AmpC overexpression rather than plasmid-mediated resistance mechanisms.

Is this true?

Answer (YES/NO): YES